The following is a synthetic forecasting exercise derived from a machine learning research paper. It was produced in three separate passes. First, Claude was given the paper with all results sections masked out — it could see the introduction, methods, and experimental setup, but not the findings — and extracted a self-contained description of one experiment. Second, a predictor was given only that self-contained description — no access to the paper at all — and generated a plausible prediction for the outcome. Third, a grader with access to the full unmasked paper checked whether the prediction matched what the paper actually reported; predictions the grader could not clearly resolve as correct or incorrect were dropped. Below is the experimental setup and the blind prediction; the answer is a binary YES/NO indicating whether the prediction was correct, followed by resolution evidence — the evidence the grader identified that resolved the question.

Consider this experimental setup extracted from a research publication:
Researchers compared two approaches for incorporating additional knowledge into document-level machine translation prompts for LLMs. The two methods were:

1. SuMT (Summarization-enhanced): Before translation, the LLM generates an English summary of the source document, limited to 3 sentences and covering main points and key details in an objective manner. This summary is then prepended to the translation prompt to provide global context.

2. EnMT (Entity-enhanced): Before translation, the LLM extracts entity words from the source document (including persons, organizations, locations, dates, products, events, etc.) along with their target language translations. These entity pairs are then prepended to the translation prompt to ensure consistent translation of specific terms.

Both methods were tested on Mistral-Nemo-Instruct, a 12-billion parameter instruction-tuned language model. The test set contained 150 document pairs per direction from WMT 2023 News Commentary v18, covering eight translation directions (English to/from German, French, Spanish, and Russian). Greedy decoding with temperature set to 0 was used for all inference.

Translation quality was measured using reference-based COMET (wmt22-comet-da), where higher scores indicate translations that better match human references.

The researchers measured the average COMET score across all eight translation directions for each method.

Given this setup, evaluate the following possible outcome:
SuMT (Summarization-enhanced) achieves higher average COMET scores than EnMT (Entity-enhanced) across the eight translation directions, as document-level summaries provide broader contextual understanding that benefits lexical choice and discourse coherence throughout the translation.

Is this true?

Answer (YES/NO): NO